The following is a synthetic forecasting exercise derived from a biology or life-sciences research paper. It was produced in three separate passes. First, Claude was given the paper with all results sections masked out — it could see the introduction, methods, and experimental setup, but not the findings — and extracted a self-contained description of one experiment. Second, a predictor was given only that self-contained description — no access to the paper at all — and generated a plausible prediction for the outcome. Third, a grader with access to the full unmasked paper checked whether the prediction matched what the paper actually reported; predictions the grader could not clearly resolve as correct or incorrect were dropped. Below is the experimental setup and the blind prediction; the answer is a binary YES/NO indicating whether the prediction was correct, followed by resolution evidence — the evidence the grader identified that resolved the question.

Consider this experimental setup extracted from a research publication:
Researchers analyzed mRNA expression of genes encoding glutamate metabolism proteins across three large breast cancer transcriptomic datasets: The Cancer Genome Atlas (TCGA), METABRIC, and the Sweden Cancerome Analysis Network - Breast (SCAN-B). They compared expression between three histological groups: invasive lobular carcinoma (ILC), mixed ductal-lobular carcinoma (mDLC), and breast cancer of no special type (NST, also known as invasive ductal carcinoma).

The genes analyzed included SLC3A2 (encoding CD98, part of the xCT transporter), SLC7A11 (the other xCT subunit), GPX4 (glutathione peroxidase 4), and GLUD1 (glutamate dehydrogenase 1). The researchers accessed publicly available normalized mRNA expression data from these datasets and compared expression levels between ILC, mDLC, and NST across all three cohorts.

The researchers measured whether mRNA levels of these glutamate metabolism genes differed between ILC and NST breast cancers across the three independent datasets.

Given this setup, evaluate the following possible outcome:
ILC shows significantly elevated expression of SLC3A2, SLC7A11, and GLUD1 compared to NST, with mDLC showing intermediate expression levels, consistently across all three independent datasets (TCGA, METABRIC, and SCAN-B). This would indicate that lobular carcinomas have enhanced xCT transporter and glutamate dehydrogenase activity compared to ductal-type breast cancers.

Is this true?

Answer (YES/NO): NO